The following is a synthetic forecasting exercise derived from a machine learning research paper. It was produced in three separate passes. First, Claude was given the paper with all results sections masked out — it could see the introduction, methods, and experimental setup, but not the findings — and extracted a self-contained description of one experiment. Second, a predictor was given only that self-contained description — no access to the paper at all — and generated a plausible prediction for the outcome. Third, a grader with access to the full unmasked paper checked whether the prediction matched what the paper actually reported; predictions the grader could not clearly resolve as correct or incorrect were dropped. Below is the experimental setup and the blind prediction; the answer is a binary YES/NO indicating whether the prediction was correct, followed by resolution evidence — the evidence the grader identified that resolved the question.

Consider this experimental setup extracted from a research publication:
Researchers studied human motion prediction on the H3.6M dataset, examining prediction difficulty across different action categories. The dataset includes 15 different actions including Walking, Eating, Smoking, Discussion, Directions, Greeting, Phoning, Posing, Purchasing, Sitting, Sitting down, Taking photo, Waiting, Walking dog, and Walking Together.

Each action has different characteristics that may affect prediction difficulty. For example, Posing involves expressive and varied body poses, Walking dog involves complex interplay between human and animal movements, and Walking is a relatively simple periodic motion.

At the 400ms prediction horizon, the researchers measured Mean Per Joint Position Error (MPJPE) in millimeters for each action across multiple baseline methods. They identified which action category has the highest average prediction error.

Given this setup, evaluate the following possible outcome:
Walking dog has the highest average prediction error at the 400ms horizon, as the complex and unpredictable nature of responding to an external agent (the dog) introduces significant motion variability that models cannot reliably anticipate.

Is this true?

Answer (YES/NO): YES